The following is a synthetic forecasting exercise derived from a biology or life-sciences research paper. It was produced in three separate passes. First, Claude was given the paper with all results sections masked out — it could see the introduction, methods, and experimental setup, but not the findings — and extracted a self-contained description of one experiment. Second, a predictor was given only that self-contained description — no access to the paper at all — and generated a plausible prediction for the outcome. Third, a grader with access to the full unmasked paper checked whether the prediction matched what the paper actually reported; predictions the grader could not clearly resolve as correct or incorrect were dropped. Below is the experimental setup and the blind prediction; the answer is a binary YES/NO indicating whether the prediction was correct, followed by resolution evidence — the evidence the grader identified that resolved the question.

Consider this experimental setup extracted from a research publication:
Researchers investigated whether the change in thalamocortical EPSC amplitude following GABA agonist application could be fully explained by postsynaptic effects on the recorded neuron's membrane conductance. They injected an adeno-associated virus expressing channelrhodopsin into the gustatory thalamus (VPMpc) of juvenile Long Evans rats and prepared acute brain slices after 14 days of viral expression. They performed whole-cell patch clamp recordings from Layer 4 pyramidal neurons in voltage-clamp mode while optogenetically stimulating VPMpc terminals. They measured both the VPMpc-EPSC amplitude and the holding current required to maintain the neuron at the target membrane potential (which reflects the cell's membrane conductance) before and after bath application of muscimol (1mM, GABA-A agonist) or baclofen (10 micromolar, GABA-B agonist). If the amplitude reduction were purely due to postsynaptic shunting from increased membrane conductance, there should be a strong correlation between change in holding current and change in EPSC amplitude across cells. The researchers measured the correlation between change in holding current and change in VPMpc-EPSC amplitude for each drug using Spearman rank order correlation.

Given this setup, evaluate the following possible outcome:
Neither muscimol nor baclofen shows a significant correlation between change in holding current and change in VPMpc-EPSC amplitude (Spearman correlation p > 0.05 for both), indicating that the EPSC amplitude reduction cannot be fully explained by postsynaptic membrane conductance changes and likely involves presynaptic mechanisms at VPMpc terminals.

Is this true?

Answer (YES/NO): YES